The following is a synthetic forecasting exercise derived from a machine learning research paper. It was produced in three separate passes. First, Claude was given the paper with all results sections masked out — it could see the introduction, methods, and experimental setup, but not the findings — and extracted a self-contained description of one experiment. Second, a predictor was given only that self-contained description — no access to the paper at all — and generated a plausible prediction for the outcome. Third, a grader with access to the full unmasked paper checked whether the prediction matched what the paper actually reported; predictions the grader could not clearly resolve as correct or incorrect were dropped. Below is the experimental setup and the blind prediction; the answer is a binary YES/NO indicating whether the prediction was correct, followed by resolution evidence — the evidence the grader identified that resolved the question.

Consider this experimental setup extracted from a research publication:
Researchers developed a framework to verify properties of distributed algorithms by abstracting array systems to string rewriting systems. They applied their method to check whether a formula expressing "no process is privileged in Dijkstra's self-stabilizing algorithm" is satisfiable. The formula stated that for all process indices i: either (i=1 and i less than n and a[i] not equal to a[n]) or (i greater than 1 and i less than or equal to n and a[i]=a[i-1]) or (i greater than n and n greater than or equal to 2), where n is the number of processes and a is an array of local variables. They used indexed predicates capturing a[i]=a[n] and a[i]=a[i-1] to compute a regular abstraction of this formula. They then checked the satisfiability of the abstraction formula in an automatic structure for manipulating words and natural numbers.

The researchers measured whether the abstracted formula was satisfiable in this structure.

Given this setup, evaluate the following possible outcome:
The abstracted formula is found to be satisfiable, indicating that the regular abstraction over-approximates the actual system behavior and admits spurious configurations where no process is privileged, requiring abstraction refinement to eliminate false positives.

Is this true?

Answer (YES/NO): NO